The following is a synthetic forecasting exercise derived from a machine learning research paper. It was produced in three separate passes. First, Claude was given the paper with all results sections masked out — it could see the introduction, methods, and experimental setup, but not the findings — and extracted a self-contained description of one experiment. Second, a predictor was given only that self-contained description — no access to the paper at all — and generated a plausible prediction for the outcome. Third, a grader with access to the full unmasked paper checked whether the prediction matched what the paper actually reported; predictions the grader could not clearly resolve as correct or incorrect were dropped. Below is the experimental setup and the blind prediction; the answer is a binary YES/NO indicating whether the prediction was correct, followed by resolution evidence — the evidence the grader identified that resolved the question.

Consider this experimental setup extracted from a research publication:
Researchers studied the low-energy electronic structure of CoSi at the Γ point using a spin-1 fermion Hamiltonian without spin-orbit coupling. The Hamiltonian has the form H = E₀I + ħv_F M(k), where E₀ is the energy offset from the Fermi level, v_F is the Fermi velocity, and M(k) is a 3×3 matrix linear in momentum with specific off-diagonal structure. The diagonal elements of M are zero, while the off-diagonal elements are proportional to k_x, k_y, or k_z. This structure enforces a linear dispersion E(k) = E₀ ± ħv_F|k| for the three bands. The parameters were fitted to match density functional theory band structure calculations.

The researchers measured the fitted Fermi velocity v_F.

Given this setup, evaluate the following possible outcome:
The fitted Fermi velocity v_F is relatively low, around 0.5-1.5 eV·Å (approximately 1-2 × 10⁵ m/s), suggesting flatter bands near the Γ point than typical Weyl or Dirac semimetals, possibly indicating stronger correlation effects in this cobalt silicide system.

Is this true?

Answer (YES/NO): YES